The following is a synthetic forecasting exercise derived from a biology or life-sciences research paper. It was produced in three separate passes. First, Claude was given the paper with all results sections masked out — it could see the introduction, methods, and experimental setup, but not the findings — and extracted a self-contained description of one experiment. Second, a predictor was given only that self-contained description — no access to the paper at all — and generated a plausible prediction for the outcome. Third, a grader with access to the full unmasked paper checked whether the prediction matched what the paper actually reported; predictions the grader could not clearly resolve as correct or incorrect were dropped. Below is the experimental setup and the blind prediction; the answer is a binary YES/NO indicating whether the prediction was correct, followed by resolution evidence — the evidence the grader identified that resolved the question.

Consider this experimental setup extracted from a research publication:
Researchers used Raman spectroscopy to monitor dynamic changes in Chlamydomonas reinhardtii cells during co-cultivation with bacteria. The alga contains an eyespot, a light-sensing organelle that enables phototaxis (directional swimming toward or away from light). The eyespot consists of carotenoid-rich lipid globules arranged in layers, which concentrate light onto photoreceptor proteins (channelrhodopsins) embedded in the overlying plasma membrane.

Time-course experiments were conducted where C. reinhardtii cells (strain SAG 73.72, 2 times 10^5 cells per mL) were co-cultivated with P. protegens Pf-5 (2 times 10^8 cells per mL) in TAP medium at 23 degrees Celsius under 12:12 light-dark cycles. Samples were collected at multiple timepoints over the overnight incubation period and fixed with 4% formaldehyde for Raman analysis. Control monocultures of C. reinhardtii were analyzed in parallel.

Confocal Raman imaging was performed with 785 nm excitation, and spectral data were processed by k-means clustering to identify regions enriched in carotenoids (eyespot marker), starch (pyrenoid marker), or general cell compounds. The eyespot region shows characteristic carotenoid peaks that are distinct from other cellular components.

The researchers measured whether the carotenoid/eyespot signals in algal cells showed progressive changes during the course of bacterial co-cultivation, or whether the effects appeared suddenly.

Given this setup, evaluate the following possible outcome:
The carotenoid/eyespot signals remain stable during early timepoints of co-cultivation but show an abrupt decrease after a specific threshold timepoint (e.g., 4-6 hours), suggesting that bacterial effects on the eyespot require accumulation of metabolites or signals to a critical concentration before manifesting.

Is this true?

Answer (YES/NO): NO